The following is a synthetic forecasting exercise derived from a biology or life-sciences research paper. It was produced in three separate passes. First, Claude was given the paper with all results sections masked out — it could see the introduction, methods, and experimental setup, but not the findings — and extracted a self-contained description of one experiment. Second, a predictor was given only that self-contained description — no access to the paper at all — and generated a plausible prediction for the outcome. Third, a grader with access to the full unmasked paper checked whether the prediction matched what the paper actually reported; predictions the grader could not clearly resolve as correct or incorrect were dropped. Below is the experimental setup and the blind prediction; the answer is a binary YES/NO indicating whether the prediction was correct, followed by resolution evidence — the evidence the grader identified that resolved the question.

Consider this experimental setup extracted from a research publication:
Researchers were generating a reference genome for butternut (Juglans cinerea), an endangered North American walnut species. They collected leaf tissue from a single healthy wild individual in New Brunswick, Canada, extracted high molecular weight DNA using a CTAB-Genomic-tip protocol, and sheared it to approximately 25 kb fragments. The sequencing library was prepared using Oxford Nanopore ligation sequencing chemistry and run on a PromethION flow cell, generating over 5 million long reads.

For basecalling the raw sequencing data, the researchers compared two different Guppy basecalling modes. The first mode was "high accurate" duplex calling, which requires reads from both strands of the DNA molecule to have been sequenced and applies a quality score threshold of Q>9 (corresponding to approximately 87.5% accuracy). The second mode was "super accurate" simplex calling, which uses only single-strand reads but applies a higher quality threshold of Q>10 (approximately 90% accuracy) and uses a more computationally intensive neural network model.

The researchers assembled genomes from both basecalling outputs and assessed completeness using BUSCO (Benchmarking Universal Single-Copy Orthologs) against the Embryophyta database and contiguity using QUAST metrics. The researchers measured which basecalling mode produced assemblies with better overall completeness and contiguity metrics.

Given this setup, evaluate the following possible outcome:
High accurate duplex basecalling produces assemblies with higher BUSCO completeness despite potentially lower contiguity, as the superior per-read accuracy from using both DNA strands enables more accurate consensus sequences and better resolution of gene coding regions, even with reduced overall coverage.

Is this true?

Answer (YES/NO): NO